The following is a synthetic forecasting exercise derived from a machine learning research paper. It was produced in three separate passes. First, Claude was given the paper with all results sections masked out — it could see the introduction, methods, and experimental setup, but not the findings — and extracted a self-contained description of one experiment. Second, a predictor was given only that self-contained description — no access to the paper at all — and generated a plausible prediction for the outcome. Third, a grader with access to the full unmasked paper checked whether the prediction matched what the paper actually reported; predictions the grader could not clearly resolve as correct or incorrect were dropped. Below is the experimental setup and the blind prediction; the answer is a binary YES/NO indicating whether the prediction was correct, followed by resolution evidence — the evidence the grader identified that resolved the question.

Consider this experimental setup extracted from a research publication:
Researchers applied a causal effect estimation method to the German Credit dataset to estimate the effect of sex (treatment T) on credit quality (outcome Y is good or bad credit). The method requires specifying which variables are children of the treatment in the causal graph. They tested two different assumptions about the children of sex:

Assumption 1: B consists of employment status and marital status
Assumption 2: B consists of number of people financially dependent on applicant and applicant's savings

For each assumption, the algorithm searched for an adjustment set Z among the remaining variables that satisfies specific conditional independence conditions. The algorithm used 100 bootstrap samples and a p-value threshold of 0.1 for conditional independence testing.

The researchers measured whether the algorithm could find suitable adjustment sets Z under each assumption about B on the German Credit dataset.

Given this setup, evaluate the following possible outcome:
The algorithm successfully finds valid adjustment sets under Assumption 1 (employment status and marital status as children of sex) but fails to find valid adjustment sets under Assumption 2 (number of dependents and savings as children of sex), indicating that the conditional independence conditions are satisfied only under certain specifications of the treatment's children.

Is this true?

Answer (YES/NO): NO